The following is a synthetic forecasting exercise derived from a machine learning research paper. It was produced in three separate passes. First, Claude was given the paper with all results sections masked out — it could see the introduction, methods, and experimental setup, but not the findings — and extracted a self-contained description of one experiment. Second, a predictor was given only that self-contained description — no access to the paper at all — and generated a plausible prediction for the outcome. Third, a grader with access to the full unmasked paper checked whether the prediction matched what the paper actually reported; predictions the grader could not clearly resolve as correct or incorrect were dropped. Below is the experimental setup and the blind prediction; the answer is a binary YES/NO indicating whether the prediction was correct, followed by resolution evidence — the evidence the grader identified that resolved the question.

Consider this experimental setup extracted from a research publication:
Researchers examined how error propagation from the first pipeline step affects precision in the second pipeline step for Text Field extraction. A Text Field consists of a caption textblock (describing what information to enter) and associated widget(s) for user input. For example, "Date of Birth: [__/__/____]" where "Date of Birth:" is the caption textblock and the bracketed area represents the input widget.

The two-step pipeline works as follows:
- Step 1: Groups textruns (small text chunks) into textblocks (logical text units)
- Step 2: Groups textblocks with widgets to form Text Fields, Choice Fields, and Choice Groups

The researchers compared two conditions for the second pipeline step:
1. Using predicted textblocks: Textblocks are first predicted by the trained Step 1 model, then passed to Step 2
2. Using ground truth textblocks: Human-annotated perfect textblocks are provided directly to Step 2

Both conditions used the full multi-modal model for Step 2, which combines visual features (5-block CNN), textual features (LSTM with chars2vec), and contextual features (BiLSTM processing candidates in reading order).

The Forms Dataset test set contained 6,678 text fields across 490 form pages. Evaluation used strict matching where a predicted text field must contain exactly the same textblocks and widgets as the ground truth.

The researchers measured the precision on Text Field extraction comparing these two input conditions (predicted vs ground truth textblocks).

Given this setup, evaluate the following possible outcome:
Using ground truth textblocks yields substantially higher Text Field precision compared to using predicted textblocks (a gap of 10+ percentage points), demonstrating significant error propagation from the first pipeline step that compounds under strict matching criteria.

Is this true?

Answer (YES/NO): YES